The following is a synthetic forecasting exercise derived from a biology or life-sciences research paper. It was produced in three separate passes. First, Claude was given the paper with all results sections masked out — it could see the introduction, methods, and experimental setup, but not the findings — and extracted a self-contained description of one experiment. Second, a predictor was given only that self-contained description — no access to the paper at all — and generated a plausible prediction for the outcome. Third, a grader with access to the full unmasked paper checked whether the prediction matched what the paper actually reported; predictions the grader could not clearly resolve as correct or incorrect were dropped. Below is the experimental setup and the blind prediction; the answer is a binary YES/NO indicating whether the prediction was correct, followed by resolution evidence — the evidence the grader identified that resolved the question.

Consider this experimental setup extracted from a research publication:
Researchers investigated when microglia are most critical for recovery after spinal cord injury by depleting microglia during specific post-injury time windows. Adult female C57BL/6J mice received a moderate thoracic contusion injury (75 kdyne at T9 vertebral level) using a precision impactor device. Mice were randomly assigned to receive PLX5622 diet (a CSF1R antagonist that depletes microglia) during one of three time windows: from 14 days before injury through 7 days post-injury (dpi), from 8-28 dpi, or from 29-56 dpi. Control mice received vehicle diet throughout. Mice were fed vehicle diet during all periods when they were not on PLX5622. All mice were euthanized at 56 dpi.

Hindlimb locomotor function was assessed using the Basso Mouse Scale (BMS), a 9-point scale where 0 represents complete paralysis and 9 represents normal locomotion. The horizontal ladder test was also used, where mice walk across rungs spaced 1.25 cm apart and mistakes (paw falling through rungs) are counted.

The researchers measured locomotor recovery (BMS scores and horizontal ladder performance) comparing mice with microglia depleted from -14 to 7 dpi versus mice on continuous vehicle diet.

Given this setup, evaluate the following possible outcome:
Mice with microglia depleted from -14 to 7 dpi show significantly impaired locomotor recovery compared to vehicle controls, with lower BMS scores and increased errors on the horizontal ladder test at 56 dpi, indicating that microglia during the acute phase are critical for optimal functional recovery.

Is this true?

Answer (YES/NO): NO